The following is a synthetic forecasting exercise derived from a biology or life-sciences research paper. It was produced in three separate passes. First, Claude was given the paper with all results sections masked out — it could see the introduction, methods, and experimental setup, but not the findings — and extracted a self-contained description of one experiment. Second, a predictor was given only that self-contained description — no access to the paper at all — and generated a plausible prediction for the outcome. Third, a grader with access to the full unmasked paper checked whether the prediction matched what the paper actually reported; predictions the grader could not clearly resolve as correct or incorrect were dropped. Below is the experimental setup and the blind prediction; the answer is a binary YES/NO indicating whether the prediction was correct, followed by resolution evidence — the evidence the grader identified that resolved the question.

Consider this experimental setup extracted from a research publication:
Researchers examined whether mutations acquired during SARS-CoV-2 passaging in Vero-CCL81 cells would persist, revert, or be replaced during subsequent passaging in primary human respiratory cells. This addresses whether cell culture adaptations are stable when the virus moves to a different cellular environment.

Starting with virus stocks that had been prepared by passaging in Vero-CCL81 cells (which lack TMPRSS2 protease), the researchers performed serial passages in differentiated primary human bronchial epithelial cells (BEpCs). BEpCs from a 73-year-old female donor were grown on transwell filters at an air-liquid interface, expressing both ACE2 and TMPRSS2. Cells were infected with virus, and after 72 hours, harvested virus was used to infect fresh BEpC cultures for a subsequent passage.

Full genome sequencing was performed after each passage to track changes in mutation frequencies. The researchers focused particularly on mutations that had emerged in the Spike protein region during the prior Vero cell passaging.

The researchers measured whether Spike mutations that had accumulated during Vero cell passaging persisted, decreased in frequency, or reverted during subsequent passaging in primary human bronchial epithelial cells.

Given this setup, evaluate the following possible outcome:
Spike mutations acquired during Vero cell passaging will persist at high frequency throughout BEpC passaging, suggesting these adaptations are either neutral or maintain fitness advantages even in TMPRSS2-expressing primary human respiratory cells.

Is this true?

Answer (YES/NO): NO